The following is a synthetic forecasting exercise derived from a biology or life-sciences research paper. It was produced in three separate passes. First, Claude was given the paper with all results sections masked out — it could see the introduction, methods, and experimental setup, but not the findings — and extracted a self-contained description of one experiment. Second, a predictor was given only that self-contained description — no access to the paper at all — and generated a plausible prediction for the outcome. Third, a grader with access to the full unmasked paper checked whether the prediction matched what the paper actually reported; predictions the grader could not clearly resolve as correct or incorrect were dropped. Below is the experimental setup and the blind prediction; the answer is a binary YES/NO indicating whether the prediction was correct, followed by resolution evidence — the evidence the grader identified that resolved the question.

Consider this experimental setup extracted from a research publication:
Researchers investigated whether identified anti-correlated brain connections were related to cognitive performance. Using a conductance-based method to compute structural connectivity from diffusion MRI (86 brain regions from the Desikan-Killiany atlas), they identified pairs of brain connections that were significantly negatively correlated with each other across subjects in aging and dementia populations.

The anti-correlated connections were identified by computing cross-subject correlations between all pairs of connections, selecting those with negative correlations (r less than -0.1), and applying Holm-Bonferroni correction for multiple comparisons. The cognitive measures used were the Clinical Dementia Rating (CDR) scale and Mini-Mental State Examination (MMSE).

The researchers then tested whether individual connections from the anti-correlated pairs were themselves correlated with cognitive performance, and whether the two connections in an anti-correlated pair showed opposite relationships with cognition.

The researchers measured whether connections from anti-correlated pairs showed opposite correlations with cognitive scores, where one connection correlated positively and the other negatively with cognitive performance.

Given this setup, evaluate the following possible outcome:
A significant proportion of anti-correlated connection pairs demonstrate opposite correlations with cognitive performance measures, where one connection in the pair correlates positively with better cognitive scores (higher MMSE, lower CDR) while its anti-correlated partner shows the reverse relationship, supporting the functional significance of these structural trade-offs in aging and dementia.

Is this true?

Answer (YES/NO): NO